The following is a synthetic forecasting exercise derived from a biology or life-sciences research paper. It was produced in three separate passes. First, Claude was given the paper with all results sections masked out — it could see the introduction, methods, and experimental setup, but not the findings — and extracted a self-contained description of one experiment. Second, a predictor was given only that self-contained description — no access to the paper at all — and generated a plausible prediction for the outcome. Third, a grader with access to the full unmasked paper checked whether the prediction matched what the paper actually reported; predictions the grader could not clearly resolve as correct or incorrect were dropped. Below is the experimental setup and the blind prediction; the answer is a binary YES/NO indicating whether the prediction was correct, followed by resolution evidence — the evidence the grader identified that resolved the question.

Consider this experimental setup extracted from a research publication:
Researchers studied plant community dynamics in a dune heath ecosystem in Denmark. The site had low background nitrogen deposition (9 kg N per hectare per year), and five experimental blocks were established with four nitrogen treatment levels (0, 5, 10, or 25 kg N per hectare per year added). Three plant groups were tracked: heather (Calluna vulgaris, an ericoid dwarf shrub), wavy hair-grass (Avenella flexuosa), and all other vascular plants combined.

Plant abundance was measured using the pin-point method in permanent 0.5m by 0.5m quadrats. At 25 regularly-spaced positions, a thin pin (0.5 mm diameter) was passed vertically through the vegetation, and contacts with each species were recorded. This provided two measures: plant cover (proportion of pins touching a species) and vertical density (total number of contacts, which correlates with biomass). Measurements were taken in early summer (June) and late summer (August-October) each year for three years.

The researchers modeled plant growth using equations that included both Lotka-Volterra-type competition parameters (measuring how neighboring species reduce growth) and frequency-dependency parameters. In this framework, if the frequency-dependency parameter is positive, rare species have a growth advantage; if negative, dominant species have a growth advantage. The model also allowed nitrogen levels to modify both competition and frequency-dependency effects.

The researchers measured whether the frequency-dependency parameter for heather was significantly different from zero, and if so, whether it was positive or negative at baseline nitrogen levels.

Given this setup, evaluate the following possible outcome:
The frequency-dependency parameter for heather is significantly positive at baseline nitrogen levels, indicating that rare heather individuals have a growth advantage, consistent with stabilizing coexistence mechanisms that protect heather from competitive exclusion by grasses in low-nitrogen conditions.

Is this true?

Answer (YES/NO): NO